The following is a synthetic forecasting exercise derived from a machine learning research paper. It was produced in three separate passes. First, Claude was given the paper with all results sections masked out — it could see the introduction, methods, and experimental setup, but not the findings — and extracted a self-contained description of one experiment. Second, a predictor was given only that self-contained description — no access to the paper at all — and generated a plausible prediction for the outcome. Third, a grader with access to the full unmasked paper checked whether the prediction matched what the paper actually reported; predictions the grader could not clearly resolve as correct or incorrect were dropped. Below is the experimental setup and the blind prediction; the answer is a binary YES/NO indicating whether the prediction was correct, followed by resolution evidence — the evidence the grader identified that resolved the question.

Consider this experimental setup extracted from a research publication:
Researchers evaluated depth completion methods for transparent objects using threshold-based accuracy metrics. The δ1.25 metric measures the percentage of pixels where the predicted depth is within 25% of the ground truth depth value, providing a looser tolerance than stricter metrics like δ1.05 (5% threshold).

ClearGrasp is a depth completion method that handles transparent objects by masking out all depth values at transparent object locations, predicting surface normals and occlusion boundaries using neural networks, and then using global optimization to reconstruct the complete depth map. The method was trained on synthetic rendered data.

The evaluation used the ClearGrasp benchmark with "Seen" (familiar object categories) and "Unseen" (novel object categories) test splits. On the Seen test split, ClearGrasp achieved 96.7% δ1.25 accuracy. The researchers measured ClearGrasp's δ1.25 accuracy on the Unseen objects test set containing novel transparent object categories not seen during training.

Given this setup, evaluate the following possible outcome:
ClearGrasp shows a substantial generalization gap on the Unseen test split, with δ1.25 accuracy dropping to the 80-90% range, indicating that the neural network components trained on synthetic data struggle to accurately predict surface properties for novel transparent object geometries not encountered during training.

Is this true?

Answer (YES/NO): NO